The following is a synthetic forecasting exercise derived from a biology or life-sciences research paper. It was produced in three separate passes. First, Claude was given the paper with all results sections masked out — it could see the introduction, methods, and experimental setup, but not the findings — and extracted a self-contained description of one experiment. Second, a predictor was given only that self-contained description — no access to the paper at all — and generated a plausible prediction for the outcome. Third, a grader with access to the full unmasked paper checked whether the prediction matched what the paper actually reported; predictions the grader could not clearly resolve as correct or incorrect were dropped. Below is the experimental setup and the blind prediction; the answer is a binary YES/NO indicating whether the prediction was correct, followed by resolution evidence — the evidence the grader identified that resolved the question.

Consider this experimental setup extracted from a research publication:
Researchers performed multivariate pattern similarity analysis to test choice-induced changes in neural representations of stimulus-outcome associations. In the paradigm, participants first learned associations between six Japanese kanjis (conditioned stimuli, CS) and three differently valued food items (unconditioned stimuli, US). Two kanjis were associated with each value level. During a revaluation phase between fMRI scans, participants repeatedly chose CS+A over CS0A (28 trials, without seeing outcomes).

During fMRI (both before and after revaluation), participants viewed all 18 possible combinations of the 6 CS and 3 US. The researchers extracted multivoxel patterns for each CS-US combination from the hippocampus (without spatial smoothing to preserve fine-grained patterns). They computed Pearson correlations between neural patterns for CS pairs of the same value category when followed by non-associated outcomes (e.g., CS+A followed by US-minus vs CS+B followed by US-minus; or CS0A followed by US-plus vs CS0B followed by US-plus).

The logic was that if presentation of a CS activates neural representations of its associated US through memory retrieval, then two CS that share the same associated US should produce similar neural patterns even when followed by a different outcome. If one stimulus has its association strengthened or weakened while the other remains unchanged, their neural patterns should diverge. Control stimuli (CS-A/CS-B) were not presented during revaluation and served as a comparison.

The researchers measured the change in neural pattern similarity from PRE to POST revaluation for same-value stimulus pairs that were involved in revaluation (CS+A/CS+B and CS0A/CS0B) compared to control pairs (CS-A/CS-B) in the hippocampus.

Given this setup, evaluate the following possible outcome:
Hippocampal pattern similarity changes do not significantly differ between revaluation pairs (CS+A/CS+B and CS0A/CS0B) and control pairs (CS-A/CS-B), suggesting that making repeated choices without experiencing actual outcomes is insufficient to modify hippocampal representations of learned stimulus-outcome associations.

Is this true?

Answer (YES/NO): NO